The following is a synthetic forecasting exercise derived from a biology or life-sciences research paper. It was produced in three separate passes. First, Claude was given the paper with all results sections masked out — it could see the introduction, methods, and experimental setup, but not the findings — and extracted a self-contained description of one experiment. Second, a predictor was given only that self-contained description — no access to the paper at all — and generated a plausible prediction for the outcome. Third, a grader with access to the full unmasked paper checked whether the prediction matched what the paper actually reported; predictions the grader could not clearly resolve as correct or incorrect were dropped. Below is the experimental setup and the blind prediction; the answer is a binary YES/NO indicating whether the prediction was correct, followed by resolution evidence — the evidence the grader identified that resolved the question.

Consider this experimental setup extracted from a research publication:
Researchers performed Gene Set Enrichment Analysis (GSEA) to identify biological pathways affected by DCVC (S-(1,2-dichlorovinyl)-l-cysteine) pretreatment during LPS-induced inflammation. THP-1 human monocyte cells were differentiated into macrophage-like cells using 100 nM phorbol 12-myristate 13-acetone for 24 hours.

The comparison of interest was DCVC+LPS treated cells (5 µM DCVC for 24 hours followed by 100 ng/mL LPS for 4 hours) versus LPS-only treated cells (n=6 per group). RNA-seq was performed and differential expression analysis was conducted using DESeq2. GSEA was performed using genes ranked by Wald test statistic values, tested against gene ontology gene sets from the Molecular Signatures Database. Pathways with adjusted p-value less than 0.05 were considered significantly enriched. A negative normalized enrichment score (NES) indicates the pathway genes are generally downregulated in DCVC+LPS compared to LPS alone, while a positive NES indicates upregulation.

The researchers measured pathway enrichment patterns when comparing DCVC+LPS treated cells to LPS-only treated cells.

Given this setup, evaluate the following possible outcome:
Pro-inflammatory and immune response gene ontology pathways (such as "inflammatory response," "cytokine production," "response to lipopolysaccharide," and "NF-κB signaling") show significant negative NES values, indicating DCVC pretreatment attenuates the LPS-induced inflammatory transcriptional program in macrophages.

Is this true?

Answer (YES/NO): YES